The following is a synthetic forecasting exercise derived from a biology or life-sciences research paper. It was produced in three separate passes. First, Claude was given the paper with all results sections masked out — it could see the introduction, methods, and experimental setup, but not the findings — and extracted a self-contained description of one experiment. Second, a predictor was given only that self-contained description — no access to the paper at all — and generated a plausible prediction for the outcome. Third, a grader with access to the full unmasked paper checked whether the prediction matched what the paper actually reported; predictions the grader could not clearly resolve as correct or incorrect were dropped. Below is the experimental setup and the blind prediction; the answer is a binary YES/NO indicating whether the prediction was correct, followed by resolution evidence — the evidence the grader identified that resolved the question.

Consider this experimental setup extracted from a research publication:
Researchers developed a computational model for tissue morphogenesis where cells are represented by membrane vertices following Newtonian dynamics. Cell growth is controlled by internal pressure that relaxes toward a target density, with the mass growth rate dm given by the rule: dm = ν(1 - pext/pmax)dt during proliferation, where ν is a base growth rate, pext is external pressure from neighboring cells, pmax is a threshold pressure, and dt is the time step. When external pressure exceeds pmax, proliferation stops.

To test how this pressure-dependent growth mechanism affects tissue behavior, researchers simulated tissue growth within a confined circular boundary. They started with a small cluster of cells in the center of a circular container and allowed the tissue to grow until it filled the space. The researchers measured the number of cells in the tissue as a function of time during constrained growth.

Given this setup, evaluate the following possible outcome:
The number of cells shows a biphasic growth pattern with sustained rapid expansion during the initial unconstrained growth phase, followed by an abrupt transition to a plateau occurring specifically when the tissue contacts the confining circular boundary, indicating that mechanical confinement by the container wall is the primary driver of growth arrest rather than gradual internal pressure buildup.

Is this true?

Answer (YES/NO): NO